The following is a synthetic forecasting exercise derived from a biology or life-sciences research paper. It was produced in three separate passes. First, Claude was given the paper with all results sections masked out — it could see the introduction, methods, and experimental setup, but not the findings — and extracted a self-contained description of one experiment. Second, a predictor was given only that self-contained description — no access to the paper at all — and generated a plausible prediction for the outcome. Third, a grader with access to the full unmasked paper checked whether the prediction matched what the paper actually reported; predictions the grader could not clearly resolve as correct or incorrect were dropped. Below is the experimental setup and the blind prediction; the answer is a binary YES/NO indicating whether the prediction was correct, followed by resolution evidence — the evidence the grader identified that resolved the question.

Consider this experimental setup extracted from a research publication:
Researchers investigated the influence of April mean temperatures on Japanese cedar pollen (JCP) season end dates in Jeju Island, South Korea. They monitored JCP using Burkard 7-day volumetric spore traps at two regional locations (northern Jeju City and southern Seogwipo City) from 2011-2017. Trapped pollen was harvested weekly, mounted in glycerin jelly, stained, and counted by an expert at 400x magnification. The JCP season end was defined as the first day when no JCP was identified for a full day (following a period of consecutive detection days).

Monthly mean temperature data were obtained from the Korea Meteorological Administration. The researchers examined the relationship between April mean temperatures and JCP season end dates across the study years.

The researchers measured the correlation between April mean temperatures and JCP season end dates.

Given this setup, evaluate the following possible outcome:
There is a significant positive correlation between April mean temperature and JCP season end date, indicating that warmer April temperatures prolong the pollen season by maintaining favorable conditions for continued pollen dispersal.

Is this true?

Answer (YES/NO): YES